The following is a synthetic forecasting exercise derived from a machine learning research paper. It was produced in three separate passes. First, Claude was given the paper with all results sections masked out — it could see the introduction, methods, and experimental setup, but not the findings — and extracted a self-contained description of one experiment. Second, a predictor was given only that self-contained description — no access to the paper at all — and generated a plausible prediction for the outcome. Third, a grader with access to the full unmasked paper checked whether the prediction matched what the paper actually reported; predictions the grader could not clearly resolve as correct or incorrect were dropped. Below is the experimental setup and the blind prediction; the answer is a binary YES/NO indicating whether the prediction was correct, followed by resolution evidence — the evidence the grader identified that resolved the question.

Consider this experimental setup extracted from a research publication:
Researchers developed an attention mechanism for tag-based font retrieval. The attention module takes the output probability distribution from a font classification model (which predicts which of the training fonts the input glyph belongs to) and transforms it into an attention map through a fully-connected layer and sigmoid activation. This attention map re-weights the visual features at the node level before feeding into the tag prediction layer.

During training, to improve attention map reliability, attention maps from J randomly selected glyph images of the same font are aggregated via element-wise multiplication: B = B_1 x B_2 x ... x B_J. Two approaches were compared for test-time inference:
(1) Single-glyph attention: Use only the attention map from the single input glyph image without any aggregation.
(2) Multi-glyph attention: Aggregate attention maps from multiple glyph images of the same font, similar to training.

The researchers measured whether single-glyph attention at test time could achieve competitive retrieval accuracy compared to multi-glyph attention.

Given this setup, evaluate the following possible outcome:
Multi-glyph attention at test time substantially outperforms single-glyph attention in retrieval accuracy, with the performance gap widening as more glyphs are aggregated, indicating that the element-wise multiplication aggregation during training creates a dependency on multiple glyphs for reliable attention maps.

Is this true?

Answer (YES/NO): NO